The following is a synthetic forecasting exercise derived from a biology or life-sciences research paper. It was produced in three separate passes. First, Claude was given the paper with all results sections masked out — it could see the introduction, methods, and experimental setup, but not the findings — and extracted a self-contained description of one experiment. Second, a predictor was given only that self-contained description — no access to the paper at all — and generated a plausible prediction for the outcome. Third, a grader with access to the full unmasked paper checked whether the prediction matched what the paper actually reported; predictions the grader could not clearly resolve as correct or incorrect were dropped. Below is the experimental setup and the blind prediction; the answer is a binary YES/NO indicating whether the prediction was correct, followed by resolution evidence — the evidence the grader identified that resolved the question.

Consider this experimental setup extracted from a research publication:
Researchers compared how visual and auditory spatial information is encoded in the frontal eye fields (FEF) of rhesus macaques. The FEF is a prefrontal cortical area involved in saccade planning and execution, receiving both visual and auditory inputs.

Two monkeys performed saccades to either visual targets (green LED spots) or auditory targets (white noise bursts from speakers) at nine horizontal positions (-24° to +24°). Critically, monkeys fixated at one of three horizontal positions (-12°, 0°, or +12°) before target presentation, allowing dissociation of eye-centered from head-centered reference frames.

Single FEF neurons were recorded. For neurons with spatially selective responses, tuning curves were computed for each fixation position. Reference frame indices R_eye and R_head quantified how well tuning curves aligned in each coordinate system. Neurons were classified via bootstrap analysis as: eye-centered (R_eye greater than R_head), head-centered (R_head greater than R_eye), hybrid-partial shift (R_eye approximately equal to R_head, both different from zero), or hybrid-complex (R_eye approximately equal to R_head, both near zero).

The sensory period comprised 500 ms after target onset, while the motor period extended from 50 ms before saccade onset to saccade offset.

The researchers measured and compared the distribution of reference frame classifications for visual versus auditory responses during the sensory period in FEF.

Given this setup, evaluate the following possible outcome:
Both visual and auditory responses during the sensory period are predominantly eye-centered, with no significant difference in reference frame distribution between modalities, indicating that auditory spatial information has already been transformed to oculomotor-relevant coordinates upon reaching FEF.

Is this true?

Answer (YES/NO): NO